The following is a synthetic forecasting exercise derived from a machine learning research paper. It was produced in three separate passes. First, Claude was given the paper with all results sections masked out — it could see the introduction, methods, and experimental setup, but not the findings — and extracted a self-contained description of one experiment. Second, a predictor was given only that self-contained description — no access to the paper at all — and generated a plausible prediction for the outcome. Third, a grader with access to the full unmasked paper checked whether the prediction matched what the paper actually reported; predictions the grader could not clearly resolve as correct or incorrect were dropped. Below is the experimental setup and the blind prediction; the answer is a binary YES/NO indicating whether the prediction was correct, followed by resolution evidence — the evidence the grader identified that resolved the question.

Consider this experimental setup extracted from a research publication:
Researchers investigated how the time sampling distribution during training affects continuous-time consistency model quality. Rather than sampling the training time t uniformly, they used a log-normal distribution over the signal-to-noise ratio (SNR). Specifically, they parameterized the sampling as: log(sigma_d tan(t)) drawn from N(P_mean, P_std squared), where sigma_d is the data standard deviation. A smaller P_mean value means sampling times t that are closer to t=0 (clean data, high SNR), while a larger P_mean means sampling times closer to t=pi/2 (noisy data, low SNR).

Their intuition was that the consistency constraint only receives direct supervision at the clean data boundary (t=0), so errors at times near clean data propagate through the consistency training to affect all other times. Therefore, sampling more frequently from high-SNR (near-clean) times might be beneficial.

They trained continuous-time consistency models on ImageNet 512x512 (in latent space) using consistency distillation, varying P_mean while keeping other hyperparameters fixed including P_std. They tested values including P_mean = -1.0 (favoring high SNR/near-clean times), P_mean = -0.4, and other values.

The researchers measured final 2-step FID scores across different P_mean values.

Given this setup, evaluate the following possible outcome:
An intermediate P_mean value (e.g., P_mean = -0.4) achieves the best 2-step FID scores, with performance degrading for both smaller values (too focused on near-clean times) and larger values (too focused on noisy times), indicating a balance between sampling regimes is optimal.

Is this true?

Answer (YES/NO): NO